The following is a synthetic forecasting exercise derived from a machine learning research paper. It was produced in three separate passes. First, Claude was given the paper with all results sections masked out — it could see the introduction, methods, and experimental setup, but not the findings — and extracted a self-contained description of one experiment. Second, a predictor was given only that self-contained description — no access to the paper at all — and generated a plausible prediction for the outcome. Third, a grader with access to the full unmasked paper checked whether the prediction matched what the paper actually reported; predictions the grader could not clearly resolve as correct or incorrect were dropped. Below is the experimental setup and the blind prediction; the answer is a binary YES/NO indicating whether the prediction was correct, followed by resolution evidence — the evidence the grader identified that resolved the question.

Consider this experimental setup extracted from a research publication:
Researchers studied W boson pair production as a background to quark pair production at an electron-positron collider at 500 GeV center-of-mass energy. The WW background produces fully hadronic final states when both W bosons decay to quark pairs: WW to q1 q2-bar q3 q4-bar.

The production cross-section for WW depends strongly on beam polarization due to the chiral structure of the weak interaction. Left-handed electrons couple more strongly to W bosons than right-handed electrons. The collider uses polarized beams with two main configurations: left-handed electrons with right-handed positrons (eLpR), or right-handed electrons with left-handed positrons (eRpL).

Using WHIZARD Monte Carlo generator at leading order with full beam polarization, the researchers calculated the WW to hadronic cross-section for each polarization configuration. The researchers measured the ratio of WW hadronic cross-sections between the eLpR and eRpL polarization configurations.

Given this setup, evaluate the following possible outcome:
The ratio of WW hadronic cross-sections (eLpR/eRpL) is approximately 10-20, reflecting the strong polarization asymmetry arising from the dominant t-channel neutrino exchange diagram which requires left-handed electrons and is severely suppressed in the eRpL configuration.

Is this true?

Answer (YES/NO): NO